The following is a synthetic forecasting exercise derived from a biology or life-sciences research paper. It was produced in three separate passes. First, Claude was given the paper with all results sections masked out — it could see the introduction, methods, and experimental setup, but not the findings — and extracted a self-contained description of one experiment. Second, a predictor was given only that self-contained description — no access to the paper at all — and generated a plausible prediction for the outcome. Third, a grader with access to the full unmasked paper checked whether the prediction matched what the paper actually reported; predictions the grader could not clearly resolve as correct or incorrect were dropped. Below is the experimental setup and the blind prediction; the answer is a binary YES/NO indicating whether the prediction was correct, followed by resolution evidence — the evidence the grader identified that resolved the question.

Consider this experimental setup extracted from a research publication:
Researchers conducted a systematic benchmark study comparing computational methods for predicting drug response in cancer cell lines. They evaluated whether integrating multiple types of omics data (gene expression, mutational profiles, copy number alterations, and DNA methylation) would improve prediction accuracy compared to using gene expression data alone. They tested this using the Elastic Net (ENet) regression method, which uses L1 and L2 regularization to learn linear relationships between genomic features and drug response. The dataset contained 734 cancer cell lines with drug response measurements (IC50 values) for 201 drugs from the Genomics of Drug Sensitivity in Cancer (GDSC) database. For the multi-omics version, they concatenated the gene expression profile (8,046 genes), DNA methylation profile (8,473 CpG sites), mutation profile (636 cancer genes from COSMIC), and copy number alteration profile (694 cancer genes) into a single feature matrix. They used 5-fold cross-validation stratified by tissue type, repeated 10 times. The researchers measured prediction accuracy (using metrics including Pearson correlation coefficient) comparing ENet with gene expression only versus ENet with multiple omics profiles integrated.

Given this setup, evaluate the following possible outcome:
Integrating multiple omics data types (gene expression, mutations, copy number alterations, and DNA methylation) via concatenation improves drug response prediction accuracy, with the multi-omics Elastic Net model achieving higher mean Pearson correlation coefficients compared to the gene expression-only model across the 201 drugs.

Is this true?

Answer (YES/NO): NO